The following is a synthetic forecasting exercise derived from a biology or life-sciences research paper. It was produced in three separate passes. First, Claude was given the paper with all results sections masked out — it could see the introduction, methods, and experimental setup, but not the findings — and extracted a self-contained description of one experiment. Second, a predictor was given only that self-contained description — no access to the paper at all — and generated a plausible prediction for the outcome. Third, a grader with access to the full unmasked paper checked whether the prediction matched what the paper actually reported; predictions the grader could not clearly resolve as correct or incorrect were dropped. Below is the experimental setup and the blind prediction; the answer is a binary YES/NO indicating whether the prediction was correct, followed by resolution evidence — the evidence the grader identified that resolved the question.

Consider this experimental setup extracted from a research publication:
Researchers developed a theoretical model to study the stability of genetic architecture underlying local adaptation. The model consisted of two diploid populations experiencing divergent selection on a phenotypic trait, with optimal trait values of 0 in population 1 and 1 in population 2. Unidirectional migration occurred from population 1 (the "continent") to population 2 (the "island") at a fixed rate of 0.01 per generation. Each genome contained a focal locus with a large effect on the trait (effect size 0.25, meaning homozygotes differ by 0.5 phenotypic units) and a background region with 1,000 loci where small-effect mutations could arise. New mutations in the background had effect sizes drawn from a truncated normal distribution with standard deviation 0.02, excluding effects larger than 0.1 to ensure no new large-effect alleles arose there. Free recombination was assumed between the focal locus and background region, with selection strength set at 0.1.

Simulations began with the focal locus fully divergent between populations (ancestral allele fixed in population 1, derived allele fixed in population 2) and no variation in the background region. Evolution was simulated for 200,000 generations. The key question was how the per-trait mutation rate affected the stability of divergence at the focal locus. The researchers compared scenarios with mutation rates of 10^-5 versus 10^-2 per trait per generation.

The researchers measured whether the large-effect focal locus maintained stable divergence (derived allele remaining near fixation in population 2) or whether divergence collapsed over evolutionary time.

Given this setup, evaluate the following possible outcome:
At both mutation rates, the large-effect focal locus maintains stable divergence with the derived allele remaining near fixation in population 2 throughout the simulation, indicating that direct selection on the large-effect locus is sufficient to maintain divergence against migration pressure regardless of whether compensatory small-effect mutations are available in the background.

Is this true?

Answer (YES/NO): NO